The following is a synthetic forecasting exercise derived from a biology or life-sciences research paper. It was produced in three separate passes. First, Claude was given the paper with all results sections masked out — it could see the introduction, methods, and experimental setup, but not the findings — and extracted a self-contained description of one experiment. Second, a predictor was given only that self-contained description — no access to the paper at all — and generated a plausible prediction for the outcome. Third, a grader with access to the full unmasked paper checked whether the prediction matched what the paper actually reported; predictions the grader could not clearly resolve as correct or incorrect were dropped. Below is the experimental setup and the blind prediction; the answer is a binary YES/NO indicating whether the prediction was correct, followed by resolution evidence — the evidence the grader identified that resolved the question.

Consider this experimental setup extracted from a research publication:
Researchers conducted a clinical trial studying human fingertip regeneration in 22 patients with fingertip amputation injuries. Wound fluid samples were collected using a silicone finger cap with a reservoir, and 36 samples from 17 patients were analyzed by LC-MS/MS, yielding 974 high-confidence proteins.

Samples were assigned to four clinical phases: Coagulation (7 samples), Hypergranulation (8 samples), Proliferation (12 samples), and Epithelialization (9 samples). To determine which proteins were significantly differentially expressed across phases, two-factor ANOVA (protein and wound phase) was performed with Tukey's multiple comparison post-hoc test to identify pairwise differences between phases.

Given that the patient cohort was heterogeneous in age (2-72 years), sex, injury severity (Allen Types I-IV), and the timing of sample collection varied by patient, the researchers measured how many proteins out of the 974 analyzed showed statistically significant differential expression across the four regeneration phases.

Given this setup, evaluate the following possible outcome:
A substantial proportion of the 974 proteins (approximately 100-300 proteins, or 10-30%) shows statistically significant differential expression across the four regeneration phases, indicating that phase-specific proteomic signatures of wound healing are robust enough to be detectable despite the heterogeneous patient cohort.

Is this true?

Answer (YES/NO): NO